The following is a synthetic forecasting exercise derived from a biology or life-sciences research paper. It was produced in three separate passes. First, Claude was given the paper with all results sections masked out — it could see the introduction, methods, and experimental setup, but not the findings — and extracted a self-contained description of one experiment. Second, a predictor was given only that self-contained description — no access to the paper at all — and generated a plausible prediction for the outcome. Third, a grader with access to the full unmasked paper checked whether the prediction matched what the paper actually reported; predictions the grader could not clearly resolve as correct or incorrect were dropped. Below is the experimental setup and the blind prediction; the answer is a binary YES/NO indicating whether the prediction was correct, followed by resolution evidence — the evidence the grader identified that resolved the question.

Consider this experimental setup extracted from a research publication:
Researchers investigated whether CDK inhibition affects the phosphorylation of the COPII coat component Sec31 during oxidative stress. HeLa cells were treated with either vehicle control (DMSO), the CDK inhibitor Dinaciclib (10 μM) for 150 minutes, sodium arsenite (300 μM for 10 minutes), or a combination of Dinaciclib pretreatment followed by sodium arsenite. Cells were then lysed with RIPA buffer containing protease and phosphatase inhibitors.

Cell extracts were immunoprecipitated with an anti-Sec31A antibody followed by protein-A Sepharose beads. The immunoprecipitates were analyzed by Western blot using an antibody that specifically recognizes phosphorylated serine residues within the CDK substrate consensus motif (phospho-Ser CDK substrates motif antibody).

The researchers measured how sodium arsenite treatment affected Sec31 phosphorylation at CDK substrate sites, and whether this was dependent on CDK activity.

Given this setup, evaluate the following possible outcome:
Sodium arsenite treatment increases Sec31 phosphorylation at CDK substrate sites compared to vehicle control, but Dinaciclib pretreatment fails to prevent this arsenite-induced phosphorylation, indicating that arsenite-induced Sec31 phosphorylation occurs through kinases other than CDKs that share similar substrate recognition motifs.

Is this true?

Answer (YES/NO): NO